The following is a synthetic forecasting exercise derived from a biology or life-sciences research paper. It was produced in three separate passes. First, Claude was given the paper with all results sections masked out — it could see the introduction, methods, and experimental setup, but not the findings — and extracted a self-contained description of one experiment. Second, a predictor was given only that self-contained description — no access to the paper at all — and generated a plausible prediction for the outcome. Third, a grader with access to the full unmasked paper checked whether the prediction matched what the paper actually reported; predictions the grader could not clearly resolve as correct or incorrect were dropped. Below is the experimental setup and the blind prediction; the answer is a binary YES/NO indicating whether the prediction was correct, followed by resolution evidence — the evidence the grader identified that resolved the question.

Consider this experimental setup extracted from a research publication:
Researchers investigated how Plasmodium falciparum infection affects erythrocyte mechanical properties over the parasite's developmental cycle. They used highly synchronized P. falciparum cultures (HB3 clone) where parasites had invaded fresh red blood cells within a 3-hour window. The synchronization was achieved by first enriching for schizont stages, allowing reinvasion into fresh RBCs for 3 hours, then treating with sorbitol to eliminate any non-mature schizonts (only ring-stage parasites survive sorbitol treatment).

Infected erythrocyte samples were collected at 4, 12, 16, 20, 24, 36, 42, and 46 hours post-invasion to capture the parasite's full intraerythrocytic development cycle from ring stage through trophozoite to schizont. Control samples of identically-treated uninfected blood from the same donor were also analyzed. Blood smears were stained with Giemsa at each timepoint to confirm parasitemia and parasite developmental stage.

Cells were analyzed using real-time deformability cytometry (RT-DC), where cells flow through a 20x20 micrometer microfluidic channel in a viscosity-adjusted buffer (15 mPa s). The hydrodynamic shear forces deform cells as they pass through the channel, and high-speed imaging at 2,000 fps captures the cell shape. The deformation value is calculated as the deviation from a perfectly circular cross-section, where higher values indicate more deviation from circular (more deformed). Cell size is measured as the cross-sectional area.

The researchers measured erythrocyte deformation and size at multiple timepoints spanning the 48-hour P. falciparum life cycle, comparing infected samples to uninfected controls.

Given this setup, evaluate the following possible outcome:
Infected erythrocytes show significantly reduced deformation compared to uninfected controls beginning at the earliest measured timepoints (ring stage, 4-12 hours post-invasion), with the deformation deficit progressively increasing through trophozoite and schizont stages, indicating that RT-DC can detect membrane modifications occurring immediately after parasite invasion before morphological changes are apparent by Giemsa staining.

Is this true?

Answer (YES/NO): YES